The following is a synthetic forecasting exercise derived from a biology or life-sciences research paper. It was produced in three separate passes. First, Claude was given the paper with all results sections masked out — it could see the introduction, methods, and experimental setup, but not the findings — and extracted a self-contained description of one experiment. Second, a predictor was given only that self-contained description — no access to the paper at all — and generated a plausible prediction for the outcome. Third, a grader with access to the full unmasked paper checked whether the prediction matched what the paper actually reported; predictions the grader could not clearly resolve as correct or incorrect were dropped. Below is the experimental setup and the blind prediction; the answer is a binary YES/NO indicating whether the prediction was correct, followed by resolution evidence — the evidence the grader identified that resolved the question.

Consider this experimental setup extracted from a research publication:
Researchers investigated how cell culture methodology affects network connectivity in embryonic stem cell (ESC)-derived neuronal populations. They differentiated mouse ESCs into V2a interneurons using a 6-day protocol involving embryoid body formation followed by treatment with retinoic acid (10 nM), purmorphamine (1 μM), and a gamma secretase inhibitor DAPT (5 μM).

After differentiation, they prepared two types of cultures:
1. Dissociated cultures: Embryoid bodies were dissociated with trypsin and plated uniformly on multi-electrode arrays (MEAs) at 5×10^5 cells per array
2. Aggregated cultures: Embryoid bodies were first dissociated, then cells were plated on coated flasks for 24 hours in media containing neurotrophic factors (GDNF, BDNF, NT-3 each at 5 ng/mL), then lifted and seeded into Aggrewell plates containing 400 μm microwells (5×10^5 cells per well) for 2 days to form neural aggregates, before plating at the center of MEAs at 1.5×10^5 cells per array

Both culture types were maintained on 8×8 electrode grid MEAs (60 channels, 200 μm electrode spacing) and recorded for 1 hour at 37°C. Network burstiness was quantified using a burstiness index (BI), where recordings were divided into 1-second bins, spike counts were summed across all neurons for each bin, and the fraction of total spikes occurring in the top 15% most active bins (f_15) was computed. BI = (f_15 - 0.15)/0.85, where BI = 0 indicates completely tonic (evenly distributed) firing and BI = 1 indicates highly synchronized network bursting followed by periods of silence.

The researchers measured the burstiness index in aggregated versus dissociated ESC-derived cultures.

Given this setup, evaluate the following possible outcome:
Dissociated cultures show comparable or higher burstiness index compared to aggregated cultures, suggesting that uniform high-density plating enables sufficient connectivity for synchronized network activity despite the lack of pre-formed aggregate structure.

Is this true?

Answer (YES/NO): YES